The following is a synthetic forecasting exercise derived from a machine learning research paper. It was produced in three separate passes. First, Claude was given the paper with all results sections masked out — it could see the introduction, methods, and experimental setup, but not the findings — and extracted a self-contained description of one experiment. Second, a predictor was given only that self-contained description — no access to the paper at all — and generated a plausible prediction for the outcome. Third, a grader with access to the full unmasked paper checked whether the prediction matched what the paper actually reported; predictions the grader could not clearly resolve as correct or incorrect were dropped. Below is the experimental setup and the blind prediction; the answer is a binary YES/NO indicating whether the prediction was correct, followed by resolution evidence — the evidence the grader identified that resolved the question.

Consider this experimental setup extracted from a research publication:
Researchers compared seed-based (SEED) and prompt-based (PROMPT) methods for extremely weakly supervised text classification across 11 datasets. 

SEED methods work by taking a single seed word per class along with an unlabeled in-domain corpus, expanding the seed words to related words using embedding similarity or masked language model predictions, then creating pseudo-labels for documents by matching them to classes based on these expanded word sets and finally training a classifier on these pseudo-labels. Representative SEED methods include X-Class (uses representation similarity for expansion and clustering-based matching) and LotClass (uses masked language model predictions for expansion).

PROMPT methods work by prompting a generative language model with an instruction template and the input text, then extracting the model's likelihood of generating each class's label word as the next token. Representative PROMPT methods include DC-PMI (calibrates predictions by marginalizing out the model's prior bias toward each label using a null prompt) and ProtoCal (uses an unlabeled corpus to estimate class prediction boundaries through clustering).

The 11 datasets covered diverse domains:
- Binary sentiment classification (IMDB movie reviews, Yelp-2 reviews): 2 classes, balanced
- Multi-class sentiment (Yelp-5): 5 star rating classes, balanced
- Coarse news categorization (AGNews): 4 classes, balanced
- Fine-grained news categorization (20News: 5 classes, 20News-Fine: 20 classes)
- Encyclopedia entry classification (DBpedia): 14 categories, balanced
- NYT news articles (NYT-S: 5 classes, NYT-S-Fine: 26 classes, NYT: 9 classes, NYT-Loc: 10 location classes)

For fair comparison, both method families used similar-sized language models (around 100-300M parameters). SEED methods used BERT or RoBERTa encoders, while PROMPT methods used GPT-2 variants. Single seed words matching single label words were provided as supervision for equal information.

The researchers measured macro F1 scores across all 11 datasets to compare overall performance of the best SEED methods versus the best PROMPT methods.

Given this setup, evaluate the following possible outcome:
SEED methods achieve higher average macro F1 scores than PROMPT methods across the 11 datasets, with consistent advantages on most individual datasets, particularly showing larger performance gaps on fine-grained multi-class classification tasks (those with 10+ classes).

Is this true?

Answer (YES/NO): NO